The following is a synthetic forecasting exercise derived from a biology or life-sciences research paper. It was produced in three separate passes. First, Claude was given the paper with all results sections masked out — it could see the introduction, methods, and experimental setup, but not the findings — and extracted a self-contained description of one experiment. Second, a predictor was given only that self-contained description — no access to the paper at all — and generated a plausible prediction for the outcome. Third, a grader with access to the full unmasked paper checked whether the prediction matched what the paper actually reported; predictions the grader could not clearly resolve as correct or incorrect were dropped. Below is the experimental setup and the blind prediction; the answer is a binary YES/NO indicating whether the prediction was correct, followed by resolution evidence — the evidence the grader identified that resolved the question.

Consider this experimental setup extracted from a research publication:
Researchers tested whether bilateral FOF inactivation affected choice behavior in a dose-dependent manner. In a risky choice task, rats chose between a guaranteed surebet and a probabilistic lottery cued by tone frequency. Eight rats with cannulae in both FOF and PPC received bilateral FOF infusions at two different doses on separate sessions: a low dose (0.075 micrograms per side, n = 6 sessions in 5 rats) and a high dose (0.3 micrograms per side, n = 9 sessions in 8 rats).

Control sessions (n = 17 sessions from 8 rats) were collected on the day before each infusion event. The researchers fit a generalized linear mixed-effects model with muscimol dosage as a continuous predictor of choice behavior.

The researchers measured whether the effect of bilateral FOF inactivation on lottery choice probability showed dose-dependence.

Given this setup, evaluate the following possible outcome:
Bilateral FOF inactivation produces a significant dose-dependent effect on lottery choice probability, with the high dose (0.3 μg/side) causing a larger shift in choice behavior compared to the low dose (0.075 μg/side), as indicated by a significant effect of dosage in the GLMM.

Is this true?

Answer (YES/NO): YES